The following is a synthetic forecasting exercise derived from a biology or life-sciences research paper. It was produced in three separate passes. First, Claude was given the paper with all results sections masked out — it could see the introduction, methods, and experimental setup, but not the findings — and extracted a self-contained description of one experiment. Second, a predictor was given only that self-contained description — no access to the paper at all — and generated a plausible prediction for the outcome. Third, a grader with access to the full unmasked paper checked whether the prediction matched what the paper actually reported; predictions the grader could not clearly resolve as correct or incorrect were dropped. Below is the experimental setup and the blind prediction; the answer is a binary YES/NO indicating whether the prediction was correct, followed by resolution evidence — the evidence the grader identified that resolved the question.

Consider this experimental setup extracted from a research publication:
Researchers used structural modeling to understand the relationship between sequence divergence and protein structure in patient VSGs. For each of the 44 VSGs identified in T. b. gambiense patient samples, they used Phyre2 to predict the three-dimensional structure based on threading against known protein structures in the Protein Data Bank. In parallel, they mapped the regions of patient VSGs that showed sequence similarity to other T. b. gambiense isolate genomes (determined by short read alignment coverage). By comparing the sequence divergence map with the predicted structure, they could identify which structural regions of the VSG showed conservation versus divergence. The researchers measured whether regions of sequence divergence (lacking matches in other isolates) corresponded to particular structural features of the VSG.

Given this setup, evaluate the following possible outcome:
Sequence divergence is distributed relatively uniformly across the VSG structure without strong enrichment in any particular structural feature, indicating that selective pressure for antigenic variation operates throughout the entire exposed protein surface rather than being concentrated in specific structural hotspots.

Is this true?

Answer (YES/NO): NO